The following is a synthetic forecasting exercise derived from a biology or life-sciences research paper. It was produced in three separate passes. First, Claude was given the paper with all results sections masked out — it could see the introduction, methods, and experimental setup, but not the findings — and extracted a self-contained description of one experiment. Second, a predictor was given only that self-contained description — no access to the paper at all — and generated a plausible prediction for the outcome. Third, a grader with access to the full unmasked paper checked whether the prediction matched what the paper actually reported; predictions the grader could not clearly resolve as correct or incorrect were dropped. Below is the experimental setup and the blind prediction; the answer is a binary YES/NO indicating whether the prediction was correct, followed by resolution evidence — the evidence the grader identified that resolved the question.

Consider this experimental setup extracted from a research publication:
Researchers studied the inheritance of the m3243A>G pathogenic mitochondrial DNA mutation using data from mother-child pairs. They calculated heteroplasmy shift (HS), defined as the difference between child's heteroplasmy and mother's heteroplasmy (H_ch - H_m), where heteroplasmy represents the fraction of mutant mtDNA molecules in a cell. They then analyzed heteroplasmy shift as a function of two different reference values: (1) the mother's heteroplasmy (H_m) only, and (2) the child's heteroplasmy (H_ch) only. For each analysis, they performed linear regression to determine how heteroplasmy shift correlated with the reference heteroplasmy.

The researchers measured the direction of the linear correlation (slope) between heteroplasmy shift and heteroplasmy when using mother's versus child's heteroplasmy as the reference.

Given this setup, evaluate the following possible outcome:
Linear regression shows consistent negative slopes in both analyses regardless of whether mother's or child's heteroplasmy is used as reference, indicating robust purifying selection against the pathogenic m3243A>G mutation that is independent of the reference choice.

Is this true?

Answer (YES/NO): NO